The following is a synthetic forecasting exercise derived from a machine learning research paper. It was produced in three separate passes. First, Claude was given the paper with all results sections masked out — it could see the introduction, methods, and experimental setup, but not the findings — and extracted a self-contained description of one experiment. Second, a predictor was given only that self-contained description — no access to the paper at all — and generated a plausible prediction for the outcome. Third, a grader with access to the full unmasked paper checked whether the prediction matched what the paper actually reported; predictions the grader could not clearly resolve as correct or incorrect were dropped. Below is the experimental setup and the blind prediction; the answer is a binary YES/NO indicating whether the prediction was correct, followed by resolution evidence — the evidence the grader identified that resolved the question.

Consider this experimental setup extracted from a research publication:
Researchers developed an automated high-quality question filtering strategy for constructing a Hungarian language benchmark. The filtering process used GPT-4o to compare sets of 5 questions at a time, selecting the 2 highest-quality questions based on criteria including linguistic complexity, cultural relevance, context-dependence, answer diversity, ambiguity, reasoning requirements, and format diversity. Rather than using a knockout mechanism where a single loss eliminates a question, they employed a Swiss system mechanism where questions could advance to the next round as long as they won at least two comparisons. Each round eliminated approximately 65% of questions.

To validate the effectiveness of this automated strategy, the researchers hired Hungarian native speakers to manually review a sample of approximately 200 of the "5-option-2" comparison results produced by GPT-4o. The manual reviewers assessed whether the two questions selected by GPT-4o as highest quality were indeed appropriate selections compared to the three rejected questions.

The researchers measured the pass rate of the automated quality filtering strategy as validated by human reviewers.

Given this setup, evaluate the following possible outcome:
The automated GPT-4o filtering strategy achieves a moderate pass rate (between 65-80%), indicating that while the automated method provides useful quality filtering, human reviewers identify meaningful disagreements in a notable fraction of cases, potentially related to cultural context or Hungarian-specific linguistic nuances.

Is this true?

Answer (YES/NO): NO